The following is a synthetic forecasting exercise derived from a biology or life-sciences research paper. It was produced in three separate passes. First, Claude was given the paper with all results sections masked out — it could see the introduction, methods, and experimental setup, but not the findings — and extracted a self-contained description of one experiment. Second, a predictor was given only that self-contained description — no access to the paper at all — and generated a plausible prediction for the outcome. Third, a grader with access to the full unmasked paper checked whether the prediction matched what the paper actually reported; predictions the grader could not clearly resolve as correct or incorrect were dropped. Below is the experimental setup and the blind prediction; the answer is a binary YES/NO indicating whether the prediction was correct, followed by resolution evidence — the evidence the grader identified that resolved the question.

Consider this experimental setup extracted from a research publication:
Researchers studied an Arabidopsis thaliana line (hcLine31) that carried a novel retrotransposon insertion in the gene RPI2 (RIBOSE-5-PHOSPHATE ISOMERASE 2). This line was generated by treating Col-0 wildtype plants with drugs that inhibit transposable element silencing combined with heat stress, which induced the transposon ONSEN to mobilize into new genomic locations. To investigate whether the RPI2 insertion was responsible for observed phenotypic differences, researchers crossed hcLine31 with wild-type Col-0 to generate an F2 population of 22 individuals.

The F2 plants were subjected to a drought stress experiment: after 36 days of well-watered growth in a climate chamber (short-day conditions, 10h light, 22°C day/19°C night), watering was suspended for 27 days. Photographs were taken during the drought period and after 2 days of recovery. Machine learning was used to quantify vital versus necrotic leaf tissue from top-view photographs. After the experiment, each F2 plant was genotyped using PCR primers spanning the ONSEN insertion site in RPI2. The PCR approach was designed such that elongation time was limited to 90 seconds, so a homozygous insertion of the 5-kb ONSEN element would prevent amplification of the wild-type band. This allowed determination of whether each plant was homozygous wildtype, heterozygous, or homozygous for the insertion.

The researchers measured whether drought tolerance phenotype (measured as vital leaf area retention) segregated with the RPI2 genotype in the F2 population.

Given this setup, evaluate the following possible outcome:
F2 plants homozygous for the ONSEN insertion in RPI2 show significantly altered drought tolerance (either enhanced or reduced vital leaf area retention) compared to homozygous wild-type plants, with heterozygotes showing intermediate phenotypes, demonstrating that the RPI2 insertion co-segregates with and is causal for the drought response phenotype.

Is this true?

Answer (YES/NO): NO